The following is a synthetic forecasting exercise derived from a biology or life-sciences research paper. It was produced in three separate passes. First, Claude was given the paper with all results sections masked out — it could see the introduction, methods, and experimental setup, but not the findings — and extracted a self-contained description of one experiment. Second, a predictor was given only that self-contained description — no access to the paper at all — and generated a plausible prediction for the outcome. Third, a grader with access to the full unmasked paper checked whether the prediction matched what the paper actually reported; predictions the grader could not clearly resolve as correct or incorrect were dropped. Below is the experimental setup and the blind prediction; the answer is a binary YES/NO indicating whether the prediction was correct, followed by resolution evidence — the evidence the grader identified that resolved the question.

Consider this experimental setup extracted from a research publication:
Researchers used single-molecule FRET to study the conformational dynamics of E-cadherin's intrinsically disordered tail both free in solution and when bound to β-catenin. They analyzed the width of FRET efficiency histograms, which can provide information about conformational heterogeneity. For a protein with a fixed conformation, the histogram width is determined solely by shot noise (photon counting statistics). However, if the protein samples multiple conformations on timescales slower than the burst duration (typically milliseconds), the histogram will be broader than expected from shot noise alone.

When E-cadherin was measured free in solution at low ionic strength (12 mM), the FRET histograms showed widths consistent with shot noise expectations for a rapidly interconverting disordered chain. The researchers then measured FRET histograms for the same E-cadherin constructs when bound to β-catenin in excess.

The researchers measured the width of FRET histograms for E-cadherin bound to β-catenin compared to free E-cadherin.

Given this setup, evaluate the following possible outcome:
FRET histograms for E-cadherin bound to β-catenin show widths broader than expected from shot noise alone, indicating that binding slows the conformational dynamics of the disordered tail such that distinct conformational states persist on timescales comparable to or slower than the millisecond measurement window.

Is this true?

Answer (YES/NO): YES